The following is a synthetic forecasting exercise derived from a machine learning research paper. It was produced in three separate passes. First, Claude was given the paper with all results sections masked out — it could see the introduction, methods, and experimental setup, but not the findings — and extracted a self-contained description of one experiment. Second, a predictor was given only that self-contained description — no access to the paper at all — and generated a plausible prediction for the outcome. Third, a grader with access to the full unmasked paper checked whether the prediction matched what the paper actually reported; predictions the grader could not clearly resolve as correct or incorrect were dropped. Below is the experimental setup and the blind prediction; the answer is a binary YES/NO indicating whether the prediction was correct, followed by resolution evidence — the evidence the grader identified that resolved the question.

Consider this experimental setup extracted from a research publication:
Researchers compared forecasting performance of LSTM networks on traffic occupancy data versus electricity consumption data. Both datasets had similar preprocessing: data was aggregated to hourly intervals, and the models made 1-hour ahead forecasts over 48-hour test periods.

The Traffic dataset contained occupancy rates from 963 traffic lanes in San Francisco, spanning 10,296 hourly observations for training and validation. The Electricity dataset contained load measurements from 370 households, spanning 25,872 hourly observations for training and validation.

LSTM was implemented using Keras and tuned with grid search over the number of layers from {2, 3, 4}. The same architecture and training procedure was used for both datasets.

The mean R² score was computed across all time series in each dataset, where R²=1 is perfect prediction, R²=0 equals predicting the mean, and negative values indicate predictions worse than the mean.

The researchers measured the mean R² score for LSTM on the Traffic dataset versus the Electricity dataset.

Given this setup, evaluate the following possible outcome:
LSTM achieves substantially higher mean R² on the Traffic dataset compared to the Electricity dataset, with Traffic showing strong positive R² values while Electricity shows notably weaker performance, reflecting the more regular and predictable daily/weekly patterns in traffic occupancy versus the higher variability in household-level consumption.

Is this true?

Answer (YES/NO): YES